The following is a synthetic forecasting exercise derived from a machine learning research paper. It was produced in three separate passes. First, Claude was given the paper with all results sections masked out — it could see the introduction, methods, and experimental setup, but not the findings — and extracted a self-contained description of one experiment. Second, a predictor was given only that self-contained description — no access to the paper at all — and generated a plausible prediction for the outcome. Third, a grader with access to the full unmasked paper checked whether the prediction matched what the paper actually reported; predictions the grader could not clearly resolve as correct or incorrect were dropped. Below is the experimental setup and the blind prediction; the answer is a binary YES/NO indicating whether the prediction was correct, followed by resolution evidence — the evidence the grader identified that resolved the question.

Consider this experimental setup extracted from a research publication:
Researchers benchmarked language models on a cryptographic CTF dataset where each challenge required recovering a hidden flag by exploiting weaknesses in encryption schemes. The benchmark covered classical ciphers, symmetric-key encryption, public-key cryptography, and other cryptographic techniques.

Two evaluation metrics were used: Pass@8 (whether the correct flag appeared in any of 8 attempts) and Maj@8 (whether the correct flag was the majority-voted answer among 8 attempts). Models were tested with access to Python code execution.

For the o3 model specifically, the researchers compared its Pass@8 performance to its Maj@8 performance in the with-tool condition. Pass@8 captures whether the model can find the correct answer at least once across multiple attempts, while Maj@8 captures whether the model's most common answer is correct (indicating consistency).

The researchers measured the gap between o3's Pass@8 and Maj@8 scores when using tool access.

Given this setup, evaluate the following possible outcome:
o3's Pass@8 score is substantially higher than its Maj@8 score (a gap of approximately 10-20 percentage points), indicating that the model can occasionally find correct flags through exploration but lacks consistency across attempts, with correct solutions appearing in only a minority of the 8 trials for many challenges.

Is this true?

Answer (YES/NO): NO